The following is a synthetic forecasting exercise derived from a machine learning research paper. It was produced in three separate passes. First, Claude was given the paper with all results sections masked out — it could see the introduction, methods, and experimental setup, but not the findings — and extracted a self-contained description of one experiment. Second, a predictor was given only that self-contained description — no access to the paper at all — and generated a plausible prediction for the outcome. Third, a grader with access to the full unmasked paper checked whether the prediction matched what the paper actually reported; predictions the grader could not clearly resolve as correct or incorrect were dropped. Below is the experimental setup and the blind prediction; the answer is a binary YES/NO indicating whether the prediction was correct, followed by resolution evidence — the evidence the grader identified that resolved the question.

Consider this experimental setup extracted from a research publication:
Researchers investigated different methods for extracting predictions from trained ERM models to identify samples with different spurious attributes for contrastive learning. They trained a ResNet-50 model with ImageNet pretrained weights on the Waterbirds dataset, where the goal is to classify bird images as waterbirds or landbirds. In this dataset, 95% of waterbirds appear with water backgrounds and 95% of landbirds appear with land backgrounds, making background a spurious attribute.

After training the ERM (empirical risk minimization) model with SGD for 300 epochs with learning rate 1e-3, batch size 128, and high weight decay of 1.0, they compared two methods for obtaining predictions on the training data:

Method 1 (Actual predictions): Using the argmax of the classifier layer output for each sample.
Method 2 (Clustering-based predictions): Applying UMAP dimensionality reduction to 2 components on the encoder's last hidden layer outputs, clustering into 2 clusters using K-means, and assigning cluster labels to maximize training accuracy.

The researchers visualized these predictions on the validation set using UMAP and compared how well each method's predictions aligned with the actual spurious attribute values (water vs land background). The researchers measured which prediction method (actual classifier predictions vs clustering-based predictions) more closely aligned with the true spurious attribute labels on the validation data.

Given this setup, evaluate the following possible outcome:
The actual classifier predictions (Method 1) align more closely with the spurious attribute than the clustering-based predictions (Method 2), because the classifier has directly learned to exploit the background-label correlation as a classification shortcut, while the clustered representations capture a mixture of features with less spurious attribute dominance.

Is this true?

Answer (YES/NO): NO